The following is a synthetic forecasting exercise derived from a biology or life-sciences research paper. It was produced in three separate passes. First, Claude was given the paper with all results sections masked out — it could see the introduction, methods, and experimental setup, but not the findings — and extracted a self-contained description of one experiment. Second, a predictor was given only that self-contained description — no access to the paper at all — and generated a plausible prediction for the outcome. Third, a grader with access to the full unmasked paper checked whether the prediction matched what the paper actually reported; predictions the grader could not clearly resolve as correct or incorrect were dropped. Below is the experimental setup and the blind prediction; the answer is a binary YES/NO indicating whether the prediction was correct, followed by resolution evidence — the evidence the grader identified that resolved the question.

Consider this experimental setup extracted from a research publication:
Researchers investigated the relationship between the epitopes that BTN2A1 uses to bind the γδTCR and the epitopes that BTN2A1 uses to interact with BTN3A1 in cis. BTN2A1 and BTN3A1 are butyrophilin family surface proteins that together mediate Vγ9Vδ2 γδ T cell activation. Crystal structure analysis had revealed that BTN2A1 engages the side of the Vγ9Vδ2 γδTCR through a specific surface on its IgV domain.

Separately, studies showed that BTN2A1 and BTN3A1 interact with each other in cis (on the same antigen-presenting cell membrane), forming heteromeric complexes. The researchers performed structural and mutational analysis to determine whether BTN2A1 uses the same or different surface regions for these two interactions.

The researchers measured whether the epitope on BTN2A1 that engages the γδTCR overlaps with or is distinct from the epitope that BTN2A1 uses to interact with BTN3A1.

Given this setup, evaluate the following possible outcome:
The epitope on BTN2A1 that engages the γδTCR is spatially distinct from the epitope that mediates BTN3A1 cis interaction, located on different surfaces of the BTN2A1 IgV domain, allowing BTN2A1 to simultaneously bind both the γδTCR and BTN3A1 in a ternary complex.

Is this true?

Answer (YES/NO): NO